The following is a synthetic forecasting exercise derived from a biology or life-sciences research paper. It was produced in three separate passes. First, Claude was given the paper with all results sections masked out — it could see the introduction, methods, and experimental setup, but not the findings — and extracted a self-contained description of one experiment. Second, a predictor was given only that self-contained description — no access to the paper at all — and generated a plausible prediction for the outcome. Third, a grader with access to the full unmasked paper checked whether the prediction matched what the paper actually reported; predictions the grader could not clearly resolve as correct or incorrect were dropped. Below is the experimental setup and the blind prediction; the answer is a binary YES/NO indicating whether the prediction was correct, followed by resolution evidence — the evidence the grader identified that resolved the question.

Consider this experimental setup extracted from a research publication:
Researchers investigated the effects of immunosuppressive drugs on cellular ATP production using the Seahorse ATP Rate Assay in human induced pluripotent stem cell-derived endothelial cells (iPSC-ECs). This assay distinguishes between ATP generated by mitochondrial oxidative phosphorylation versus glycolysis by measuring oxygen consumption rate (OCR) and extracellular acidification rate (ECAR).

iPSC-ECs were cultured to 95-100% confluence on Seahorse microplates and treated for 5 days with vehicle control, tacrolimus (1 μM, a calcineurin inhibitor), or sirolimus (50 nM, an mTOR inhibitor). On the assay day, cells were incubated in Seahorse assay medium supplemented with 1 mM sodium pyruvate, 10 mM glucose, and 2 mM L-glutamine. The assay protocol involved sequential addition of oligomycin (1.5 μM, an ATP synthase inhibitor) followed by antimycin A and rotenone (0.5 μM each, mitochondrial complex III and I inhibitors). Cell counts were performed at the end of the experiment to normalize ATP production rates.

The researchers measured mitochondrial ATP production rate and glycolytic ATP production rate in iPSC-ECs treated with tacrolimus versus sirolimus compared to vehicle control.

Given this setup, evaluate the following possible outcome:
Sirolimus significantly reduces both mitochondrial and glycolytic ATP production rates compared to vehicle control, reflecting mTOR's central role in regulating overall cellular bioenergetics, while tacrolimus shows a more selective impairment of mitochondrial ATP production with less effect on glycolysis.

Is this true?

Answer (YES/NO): NO